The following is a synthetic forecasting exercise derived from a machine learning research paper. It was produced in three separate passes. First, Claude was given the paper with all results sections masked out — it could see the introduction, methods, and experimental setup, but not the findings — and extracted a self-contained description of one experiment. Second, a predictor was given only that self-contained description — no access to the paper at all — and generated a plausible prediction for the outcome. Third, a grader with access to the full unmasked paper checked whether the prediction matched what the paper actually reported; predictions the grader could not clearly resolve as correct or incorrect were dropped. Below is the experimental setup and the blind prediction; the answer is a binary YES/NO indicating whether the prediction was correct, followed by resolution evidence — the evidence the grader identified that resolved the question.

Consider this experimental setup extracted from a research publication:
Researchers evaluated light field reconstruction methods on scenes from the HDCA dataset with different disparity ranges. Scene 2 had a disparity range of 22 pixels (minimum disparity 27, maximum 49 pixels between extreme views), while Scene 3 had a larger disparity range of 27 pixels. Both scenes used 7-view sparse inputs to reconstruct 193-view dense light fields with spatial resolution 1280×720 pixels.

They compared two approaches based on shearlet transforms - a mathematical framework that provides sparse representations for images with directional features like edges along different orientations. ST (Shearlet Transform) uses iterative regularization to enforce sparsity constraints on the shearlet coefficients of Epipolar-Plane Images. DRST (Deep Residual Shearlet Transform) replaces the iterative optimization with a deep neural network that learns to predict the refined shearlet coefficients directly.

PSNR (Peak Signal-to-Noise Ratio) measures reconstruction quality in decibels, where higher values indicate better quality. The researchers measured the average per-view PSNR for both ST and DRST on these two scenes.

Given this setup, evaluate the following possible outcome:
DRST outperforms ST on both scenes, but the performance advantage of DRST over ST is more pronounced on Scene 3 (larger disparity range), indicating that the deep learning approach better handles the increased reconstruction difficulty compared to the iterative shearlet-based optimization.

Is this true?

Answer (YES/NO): NO